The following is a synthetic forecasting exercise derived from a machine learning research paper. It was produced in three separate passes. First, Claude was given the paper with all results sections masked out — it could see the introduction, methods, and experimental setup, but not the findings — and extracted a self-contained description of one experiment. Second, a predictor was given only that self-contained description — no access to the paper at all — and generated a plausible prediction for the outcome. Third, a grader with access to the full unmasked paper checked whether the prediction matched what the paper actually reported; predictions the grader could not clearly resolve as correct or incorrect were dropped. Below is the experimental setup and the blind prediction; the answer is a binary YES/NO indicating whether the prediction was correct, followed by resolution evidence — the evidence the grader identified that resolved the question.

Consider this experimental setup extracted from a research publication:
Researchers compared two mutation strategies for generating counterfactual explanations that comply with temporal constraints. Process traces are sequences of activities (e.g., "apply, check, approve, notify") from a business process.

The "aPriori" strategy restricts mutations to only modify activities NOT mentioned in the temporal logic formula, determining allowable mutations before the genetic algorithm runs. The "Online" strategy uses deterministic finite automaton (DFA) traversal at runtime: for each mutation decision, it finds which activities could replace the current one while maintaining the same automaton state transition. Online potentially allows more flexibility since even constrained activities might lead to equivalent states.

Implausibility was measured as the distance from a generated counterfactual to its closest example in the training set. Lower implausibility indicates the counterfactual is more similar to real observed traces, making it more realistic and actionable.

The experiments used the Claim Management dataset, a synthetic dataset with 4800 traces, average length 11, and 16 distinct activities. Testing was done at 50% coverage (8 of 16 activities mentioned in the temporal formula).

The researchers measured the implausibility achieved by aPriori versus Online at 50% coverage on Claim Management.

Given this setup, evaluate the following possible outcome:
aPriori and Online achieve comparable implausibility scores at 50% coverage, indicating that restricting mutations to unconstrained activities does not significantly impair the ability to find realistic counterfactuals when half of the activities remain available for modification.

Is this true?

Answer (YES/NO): NO